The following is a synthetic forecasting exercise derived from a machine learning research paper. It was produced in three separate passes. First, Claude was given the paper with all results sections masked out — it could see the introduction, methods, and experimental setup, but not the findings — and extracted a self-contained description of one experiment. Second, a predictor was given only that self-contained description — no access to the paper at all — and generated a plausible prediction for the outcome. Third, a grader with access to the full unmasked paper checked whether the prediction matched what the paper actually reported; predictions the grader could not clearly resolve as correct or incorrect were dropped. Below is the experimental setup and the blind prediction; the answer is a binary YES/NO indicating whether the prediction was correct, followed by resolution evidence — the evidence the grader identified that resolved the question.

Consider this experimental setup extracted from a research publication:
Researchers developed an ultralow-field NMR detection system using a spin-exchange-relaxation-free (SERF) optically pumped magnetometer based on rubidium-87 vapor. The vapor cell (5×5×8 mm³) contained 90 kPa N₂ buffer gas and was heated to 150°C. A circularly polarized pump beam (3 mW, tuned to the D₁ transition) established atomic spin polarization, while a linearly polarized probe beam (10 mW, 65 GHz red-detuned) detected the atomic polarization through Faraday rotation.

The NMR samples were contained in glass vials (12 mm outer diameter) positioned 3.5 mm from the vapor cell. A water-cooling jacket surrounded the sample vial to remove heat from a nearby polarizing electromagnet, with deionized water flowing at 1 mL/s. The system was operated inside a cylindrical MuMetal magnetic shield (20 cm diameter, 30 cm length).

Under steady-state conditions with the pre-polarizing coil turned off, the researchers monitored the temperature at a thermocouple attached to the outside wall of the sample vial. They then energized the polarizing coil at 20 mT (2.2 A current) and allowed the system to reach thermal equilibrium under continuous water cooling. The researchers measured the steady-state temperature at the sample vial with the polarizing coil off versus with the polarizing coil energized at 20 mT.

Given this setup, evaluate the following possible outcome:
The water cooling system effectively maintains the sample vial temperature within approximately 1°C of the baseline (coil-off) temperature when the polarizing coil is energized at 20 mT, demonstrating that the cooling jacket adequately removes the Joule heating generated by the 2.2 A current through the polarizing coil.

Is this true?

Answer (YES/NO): NO